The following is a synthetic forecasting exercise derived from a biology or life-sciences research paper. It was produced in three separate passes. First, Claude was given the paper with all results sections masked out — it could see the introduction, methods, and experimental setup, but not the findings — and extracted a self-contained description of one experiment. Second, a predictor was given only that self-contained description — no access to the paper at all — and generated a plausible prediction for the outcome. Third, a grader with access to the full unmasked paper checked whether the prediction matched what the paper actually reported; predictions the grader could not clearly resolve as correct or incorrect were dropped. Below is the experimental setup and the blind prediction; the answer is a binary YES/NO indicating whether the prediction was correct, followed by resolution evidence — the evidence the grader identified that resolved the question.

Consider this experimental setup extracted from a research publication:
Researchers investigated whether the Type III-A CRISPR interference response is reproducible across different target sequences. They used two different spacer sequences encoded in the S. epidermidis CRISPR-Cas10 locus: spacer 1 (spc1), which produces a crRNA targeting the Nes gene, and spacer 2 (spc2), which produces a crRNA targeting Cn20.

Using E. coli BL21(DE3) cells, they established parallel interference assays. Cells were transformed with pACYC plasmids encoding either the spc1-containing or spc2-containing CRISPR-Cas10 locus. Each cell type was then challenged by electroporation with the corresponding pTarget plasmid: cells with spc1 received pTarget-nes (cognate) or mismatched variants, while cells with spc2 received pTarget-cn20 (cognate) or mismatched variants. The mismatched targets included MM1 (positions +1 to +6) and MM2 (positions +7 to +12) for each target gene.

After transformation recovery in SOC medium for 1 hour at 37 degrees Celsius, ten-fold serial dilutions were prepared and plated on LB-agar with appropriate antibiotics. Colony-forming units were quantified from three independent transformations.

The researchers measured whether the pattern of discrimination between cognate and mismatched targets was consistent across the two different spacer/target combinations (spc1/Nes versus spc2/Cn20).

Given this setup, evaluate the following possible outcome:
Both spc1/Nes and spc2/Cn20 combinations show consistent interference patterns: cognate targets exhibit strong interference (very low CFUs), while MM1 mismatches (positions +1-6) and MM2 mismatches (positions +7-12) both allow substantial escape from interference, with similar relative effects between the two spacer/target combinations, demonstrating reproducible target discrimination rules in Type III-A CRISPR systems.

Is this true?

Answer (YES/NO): NO